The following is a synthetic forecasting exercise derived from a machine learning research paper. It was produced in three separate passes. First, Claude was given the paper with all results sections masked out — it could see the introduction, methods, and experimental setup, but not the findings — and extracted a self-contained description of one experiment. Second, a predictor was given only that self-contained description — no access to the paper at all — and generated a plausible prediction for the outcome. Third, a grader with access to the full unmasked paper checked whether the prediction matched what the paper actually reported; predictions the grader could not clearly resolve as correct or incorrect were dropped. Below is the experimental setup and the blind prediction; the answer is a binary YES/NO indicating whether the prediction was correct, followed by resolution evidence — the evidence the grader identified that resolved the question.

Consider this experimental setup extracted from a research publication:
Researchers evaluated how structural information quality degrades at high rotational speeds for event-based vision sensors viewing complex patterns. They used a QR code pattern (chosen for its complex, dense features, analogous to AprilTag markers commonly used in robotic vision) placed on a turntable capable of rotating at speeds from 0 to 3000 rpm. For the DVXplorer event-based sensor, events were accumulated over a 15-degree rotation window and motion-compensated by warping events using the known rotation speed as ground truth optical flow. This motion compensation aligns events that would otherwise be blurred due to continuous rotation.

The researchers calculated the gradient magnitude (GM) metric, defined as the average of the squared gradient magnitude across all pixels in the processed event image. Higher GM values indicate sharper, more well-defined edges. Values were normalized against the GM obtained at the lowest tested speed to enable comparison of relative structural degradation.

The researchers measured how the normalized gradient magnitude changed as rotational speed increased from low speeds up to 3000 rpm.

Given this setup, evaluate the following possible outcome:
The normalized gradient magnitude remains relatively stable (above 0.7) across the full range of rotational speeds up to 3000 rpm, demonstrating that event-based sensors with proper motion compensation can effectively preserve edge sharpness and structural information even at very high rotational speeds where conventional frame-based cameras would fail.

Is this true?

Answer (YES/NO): NO